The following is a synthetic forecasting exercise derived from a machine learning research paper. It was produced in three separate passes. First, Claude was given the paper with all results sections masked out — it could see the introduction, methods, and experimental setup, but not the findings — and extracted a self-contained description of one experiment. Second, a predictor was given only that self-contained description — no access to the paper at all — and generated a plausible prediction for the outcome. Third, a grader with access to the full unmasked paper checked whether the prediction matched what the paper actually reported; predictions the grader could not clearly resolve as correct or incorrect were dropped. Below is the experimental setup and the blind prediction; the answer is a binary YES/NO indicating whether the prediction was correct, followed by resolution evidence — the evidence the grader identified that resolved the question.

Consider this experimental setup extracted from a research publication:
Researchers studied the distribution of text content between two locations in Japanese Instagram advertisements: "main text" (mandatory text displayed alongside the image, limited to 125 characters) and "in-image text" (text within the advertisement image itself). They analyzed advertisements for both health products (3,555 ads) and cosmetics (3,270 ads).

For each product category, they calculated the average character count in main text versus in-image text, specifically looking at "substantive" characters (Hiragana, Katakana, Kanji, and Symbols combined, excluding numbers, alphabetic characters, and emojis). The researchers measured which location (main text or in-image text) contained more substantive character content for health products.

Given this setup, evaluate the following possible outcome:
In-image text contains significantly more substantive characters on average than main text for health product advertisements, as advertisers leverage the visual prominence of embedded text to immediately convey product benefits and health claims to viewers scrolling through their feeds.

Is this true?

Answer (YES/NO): YES